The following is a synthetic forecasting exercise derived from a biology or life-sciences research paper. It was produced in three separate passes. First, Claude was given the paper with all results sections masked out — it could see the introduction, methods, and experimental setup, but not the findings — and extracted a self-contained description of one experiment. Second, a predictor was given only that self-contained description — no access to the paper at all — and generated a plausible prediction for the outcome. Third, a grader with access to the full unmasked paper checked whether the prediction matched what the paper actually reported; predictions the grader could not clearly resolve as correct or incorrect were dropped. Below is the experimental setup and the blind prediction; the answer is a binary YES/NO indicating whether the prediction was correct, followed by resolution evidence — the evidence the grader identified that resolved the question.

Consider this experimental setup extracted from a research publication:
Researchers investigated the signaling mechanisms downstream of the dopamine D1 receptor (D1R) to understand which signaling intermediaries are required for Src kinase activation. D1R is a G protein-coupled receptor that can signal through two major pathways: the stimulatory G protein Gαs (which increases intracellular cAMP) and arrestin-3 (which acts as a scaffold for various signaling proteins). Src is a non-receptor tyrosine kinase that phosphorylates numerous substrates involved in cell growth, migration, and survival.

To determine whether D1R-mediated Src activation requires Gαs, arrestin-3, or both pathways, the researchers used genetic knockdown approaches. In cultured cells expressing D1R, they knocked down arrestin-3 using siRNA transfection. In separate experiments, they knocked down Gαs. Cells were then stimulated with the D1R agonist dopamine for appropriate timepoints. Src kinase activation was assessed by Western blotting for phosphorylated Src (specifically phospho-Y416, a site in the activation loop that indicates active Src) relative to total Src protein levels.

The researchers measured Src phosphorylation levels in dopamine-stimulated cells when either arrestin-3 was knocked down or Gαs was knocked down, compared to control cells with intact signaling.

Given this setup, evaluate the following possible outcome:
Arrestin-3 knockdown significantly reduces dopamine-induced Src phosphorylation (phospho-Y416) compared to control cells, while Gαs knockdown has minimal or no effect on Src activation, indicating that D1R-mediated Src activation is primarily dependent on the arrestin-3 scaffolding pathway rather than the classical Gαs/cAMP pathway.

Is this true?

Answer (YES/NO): YES